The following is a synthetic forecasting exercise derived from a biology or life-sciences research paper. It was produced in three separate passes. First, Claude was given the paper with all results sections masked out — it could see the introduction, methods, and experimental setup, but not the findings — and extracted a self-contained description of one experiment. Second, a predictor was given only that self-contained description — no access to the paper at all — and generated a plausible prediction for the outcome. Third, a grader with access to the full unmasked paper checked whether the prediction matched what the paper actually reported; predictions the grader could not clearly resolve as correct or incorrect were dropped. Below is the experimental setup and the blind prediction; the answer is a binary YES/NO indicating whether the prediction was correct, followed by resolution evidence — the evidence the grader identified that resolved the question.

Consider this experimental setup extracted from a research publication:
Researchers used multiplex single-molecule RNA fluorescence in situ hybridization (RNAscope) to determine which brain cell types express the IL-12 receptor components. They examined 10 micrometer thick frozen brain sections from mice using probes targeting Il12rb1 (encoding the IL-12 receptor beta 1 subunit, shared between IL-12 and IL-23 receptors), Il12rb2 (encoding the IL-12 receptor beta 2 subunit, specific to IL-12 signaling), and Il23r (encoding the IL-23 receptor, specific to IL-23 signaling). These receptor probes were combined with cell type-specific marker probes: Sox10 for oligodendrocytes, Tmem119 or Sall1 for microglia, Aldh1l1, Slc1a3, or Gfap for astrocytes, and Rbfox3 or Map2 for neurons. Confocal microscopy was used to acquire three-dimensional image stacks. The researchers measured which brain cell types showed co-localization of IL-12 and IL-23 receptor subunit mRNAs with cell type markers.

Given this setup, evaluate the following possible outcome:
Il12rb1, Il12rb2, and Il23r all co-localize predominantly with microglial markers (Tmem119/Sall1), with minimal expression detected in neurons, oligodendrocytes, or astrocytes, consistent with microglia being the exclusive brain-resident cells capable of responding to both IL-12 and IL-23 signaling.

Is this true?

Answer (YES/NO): NO